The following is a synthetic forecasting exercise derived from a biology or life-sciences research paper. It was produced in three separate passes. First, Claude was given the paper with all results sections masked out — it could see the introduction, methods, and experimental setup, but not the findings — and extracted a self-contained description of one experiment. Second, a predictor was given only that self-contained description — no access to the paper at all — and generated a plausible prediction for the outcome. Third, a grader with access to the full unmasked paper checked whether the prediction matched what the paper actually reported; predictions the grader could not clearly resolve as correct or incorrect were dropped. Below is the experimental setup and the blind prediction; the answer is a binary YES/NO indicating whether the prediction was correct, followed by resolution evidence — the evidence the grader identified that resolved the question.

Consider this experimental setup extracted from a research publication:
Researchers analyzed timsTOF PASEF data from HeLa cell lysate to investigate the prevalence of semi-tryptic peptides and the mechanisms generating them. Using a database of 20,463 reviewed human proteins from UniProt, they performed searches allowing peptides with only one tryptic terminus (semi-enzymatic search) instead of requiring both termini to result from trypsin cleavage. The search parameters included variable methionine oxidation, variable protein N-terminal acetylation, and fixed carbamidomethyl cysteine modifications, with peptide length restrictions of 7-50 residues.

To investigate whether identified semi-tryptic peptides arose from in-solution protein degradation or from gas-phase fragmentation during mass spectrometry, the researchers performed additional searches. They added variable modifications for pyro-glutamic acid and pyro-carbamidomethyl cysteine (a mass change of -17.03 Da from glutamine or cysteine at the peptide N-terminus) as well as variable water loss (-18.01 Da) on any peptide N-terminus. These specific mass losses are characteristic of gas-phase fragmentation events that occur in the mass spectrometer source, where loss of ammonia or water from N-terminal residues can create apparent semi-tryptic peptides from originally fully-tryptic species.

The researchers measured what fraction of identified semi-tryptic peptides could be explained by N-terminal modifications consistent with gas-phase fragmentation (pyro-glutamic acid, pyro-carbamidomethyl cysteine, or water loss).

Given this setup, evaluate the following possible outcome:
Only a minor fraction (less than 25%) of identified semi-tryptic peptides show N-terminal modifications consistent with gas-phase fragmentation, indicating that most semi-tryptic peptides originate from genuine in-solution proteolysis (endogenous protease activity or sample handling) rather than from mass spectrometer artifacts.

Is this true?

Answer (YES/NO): NO